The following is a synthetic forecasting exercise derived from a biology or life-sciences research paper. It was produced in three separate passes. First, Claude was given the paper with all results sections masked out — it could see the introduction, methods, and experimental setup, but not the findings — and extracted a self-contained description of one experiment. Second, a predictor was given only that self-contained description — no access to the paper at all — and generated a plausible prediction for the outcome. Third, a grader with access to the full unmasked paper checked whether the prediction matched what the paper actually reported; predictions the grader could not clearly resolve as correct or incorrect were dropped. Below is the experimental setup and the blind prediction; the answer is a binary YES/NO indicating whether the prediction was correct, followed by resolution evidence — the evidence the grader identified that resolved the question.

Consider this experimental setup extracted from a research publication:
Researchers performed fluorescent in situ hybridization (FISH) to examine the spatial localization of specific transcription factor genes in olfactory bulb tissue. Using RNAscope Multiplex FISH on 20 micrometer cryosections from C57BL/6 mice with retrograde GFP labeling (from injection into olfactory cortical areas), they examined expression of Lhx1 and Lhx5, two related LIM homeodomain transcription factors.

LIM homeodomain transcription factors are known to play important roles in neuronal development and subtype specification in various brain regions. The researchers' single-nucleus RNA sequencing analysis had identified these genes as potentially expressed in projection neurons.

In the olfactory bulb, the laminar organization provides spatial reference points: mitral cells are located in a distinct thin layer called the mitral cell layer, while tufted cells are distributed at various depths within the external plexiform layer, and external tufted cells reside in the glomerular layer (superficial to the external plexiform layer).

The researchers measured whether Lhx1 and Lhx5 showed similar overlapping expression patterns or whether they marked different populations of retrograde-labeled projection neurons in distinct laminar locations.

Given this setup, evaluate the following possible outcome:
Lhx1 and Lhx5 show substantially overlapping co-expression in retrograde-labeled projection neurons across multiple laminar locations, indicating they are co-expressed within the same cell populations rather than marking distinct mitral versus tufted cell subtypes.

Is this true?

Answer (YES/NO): NO